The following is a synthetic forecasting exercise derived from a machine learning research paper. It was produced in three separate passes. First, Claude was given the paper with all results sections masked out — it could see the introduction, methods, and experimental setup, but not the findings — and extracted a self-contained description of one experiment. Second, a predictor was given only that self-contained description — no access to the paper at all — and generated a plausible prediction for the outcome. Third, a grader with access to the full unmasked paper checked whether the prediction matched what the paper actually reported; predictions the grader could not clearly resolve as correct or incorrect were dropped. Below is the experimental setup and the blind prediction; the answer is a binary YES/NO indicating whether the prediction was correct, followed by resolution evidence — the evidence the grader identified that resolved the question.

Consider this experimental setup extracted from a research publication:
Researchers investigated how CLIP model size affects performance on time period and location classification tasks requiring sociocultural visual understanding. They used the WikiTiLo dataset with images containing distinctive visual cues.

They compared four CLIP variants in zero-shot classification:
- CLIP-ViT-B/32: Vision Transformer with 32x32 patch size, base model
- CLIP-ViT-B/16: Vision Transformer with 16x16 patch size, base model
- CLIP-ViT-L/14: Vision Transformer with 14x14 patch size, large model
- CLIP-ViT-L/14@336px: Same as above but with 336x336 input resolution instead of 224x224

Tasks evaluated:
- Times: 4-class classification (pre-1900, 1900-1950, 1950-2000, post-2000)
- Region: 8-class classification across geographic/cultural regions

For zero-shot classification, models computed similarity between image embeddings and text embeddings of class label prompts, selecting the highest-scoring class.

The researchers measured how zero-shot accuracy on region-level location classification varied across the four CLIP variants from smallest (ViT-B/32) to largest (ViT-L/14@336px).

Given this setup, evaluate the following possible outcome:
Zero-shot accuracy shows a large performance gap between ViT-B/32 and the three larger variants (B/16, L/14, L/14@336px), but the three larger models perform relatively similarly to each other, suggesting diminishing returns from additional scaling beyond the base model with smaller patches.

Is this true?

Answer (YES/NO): NO